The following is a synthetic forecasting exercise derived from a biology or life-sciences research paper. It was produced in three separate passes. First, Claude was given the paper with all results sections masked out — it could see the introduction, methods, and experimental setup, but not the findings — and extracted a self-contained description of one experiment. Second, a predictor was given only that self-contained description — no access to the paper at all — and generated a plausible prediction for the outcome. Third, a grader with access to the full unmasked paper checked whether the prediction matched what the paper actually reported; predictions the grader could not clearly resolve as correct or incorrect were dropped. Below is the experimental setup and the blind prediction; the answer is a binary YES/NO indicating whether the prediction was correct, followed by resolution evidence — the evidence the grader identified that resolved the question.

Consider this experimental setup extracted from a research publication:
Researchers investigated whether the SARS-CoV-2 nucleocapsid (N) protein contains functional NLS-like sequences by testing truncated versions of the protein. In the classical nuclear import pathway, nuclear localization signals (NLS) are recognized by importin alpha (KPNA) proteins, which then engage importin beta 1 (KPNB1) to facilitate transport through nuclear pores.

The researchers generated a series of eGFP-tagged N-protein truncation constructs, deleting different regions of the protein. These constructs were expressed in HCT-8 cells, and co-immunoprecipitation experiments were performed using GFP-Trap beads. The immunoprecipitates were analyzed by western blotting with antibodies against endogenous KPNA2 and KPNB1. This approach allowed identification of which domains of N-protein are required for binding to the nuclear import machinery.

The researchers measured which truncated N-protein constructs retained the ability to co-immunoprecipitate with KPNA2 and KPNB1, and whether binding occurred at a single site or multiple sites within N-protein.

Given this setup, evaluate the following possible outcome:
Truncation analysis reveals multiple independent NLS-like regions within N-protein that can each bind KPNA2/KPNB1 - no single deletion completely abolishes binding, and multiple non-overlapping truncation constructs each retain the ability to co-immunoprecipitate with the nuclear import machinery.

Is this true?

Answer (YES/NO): YES